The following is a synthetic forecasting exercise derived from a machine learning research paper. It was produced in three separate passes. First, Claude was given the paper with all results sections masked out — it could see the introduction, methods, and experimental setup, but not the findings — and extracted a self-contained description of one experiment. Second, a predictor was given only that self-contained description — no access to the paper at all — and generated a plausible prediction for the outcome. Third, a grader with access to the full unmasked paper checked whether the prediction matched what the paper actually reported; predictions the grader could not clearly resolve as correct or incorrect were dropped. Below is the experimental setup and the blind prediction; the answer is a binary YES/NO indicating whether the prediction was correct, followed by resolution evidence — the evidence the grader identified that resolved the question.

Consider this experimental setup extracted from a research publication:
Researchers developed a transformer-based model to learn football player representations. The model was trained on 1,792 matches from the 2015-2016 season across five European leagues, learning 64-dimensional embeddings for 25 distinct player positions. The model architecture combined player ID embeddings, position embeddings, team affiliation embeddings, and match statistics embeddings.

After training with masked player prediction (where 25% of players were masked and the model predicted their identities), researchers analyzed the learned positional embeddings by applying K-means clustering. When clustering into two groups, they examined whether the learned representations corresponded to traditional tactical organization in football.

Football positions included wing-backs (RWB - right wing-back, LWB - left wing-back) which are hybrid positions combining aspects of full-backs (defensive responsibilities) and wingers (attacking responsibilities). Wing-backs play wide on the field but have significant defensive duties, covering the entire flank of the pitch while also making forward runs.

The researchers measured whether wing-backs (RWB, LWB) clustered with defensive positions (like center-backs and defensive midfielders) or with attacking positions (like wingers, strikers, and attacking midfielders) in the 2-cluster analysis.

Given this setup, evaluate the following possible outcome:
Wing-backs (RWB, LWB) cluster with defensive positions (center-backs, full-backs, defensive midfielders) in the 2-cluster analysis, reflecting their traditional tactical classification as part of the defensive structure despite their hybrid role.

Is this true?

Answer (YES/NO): YES